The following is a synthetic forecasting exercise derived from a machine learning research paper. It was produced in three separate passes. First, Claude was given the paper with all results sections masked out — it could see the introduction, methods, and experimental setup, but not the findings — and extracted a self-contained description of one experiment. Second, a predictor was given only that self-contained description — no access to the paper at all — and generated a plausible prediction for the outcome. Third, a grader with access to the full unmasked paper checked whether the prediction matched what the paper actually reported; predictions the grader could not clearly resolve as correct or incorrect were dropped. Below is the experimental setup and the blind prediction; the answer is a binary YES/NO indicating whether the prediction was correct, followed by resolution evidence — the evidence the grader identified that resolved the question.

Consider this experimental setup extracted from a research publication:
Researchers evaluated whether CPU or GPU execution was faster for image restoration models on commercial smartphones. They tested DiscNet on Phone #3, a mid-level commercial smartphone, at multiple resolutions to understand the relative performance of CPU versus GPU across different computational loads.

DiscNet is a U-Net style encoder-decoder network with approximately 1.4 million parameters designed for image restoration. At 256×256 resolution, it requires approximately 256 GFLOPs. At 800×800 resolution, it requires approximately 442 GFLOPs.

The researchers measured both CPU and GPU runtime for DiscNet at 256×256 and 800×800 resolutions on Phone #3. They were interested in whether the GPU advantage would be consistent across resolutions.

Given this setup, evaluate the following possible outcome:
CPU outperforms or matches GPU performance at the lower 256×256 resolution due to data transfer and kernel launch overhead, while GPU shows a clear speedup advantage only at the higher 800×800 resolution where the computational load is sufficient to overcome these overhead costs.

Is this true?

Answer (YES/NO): NO